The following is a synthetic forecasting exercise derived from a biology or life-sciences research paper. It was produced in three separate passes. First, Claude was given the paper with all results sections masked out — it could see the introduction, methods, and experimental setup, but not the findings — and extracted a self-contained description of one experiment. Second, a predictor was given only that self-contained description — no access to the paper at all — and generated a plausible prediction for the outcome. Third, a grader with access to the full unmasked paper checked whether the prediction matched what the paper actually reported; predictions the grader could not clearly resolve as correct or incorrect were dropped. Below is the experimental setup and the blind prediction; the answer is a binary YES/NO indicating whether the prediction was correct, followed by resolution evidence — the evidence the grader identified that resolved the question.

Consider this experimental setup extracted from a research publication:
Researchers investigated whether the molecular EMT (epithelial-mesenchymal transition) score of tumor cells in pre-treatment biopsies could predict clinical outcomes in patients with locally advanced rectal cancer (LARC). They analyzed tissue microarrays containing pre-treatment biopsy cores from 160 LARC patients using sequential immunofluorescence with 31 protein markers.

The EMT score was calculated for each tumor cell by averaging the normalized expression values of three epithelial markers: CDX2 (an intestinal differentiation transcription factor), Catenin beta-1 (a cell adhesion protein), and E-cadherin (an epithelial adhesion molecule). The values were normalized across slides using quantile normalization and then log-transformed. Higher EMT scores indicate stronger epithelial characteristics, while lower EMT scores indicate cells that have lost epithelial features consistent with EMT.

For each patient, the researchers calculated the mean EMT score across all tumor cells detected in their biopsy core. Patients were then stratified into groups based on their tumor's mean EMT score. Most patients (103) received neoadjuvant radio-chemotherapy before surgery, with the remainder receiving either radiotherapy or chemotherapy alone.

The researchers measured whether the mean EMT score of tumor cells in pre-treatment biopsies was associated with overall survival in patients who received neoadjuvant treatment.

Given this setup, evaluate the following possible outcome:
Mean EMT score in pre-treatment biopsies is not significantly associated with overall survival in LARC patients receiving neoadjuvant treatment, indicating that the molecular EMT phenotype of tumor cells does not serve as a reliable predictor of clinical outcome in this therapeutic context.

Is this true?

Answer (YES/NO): YES